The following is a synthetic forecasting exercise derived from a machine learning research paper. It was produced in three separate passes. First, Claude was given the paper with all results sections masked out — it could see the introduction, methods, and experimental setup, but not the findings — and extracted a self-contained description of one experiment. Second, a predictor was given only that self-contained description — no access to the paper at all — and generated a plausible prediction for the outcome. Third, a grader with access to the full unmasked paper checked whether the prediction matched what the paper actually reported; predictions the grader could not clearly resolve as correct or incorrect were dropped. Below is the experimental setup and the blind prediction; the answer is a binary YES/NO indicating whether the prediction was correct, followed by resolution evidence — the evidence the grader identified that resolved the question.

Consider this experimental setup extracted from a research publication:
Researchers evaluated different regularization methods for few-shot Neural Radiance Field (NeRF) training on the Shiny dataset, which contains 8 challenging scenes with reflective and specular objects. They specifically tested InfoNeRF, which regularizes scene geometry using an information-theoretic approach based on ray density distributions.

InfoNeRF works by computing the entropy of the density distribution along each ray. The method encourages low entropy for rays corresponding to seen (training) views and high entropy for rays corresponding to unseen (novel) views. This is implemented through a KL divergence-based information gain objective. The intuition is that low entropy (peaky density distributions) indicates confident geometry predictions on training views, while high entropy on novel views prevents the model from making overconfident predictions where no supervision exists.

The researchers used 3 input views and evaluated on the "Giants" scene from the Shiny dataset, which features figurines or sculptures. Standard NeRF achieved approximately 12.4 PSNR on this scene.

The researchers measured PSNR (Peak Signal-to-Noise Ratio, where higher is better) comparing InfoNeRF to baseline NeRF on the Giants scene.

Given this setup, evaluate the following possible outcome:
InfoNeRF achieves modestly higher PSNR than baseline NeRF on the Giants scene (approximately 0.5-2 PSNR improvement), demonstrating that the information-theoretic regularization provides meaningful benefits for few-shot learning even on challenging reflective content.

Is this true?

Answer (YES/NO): NO